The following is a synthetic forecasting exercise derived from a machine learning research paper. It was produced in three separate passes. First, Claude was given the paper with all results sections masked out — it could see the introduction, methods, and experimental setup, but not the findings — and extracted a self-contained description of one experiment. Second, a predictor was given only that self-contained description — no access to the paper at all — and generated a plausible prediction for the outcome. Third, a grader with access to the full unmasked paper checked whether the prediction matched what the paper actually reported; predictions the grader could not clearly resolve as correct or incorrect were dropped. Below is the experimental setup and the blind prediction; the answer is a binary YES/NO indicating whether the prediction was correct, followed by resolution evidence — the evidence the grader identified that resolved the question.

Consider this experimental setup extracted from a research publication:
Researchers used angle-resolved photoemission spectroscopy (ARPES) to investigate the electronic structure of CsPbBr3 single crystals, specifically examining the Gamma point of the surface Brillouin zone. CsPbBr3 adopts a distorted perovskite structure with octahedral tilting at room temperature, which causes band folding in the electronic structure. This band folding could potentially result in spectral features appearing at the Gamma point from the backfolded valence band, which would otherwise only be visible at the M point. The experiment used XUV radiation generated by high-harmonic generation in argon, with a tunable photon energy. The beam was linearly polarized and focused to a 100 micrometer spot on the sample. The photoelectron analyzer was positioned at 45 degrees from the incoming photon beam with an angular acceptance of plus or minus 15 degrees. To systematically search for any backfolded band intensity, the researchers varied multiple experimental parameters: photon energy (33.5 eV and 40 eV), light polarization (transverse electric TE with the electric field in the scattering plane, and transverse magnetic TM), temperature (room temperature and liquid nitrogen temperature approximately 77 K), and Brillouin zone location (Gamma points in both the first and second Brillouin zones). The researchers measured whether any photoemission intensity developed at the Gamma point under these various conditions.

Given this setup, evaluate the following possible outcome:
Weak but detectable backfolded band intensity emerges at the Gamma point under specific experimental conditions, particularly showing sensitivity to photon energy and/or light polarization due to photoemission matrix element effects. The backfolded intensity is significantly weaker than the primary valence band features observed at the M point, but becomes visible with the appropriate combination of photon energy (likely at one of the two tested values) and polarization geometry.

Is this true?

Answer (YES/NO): NO